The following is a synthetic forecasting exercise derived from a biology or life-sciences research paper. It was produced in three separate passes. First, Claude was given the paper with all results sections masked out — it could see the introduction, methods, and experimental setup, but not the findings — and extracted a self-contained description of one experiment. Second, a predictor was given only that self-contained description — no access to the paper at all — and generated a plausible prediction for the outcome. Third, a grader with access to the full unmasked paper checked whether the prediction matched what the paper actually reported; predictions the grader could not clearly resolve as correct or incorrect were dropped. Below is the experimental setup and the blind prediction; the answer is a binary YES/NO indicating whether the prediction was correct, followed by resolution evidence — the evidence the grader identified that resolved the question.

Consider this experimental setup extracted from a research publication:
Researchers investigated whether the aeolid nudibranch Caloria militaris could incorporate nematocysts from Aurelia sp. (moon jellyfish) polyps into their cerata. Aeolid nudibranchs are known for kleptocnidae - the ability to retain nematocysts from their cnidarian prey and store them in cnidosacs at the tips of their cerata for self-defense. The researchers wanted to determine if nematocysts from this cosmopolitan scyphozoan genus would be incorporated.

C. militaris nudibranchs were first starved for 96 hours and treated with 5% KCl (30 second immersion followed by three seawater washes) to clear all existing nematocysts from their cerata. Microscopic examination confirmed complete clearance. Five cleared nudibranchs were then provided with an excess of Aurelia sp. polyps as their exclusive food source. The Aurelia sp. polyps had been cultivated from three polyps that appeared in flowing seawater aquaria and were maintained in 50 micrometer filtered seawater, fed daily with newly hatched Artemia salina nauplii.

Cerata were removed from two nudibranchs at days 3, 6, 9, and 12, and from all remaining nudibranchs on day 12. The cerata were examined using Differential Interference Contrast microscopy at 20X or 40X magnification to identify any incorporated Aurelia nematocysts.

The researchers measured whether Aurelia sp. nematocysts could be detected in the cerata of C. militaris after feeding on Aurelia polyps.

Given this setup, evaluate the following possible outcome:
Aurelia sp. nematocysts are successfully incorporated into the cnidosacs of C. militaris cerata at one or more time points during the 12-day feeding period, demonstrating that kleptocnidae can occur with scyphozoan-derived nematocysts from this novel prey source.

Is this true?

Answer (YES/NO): NO